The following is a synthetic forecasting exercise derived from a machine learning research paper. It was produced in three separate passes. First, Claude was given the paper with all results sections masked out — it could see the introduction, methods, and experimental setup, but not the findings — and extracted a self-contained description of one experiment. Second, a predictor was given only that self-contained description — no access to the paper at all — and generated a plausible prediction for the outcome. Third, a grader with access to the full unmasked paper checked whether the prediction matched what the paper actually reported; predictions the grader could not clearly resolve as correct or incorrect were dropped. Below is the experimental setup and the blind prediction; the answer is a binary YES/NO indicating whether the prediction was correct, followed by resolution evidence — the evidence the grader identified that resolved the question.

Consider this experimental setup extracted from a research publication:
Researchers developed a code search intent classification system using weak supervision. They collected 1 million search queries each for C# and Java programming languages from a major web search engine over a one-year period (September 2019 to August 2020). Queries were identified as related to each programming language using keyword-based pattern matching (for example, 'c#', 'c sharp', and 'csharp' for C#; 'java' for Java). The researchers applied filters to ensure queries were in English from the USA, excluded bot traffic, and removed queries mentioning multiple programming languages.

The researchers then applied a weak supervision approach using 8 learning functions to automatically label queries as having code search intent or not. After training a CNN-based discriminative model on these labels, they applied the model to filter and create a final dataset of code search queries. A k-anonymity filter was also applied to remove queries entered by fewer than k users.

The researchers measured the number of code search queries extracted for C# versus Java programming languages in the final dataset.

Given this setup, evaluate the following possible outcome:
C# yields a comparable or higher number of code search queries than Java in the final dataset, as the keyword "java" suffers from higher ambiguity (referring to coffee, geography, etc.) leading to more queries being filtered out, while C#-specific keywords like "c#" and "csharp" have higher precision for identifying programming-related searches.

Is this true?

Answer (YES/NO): NO